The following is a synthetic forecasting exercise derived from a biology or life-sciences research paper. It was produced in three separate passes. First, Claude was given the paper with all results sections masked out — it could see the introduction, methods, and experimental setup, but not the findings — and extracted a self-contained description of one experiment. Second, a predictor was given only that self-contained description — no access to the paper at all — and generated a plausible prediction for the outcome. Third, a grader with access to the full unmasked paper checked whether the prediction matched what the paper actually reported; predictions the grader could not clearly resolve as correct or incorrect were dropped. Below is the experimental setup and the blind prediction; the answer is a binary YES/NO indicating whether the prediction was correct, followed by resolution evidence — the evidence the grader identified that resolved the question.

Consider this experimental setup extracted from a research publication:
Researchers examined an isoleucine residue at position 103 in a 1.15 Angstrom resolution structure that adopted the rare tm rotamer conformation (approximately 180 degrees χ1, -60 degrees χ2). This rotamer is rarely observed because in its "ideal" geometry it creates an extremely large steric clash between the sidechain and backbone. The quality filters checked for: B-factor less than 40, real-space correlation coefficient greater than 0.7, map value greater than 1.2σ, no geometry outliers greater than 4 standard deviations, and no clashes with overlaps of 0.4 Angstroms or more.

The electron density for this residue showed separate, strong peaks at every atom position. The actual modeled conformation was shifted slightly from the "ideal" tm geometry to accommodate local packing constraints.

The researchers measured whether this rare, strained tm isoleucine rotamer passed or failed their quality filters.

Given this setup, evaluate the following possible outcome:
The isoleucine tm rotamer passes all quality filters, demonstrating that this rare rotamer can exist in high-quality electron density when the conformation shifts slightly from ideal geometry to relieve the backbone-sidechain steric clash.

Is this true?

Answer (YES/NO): YES